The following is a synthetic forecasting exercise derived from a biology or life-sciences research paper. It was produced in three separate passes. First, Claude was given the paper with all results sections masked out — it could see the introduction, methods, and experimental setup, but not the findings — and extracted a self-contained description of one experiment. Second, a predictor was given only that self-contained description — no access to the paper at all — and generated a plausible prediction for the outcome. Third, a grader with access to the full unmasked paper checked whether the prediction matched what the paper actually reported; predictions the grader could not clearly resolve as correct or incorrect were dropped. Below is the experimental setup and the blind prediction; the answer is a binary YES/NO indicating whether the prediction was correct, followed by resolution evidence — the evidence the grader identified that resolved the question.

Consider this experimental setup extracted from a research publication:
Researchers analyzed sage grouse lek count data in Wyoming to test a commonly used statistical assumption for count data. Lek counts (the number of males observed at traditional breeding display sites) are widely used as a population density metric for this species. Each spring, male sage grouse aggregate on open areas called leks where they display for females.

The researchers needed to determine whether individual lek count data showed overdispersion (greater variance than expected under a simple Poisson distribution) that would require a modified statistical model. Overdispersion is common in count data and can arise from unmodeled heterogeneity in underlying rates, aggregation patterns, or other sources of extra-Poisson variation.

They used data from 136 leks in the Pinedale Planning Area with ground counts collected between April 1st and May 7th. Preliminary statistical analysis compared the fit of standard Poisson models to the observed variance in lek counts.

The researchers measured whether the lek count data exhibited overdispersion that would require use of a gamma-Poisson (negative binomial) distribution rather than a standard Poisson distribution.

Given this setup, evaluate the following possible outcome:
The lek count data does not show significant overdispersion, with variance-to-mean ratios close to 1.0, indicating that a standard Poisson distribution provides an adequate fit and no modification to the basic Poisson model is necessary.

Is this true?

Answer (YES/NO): NO